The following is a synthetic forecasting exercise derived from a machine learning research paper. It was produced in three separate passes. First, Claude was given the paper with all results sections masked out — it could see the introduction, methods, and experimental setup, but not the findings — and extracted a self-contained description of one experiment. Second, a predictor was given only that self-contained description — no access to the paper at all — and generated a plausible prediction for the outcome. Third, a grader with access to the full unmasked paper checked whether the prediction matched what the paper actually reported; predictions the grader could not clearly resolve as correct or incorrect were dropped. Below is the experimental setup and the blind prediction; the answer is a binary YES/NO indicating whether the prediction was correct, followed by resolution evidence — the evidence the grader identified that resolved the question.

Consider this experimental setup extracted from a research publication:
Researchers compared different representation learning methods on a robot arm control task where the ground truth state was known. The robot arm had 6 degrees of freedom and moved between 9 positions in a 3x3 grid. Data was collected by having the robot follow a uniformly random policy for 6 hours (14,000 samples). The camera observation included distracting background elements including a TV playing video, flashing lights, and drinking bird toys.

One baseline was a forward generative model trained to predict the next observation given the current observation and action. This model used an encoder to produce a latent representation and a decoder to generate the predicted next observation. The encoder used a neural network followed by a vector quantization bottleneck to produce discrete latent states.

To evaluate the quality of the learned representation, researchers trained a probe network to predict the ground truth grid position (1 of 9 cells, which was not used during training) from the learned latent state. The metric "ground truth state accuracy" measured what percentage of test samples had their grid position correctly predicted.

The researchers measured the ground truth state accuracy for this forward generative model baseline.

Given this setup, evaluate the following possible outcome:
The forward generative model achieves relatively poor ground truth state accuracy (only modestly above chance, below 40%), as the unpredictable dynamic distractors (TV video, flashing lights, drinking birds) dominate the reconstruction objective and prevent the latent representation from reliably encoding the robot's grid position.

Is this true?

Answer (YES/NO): YES